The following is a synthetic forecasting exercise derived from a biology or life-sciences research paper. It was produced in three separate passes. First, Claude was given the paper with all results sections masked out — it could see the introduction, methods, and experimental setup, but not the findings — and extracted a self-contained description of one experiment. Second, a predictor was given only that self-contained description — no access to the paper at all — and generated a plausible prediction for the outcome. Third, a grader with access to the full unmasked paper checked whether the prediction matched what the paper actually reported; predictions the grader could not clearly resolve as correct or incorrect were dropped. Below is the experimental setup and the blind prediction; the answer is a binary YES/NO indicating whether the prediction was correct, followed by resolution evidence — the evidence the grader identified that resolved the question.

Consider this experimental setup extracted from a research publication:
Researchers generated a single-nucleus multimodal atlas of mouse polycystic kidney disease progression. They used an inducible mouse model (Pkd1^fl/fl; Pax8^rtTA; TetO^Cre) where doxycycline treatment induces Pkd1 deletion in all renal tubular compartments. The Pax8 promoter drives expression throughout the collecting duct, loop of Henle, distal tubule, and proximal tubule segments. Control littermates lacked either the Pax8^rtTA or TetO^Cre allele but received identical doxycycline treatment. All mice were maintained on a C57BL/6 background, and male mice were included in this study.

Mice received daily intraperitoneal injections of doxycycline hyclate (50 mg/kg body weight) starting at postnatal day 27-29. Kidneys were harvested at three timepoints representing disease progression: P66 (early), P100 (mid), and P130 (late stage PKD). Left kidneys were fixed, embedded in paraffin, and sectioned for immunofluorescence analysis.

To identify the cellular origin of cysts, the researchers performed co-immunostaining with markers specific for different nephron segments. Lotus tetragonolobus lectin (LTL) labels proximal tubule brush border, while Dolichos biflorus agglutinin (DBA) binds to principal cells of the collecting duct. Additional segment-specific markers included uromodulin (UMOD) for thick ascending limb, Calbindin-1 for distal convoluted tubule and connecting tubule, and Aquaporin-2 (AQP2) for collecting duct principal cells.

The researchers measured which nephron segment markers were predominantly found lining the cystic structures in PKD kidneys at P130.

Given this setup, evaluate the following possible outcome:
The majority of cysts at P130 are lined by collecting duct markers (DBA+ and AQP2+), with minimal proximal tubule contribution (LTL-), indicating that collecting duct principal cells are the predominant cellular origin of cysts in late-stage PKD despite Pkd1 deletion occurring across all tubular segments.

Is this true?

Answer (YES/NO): NO